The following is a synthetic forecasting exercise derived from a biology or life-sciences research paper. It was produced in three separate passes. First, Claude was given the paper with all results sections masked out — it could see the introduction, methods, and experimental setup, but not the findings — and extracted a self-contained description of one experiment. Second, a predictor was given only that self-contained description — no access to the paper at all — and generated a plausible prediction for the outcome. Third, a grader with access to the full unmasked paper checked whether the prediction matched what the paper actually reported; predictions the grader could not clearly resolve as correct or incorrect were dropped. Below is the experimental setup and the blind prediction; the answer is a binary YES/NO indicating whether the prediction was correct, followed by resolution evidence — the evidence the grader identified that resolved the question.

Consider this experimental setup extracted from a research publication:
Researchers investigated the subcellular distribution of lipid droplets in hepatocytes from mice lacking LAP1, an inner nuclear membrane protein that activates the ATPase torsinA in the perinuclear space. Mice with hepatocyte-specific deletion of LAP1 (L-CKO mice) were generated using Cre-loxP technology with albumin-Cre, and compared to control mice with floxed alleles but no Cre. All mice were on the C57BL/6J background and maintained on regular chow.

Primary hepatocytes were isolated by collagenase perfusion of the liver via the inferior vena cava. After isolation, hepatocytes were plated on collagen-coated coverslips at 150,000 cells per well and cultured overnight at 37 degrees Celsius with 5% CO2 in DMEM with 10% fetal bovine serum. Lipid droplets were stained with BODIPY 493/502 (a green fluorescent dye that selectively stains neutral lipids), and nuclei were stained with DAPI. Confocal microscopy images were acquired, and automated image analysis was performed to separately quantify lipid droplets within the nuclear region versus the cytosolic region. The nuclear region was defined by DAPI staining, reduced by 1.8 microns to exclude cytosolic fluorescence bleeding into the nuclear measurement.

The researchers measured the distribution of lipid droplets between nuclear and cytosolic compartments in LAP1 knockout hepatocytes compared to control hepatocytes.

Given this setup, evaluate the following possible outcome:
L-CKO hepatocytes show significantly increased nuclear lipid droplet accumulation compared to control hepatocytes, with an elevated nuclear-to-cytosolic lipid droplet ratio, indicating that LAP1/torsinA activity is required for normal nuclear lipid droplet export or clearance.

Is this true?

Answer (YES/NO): YES